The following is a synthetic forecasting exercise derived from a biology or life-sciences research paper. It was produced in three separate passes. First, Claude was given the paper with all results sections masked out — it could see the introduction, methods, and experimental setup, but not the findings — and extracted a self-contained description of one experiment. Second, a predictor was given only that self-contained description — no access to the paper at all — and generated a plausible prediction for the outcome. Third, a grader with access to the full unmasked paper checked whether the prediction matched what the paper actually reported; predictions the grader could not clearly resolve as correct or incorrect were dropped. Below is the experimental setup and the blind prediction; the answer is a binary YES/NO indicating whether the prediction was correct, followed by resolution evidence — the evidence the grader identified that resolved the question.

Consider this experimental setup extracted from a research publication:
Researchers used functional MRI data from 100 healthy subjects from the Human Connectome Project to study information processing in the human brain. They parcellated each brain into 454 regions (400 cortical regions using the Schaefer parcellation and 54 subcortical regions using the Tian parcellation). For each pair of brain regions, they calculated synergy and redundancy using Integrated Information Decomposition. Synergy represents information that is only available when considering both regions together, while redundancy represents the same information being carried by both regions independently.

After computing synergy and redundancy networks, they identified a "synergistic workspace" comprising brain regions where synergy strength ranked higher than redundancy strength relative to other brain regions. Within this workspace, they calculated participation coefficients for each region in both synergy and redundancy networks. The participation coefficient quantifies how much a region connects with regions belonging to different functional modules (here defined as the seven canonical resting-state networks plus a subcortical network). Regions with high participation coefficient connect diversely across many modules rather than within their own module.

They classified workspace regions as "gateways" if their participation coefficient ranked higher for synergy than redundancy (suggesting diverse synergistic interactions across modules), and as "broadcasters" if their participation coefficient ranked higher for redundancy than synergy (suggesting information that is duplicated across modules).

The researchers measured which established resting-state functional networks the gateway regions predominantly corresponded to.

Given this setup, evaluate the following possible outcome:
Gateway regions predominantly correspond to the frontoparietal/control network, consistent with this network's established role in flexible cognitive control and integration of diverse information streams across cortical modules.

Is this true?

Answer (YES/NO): NO